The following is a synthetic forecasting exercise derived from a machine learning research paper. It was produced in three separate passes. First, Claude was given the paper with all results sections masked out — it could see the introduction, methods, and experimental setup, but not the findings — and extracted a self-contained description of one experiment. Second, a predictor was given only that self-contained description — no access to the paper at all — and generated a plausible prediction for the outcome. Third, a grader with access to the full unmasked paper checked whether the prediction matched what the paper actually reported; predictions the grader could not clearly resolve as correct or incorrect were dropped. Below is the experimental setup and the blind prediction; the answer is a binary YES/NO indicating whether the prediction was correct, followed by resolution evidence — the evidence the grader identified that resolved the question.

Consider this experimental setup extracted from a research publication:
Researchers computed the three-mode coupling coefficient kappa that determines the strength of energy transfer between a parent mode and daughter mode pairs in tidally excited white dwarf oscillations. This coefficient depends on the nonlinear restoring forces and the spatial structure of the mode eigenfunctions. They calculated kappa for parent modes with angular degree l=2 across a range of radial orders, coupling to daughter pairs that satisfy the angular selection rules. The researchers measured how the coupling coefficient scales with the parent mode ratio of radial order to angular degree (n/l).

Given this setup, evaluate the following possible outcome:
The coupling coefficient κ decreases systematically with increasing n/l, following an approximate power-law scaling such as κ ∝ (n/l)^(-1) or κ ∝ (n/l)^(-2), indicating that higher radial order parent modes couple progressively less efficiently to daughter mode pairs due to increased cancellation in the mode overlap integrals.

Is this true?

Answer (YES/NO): NO